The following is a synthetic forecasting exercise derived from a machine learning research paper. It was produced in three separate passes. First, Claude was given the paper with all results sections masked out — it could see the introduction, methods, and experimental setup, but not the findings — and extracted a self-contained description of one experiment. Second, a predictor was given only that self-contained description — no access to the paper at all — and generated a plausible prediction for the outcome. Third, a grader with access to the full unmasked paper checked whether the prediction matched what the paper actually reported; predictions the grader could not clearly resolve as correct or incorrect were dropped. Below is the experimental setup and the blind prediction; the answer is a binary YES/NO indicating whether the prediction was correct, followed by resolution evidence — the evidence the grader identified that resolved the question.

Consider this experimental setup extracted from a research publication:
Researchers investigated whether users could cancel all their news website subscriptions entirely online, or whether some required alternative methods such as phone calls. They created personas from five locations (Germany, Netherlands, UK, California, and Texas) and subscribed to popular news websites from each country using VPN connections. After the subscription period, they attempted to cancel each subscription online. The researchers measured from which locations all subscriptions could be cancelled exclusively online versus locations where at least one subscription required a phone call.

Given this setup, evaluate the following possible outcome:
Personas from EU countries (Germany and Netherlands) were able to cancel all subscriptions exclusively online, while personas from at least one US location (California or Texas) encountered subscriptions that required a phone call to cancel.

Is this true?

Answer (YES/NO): NO